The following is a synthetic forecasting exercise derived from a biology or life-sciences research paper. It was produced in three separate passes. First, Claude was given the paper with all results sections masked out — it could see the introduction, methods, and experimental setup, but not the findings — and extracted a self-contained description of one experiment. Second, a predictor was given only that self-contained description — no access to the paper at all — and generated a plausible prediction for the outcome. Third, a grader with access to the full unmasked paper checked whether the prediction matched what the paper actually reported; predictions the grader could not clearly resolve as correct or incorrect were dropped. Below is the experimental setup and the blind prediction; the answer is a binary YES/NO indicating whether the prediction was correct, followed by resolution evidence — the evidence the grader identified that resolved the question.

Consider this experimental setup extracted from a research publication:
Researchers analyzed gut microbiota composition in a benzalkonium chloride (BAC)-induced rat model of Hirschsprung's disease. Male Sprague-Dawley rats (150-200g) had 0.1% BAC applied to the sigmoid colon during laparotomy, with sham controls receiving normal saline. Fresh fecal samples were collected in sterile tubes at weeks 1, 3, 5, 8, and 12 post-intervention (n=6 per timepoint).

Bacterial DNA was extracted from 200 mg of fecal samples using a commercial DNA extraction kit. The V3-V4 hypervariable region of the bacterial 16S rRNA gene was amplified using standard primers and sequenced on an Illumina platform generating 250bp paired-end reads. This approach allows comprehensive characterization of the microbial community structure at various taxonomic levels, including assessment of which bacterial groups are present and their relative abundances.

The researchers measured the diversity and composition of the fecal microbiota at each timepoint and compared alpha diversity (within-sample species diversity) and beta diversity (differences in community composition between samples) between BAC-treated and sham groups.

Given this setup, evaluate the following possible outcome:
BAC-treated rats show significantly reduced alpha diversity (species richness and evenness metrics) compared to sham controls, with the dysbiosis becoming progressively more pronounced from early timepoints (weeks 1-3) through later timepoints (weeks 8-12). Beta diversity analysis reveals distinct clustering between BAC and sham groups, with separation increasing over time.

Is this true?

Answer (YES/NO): NO